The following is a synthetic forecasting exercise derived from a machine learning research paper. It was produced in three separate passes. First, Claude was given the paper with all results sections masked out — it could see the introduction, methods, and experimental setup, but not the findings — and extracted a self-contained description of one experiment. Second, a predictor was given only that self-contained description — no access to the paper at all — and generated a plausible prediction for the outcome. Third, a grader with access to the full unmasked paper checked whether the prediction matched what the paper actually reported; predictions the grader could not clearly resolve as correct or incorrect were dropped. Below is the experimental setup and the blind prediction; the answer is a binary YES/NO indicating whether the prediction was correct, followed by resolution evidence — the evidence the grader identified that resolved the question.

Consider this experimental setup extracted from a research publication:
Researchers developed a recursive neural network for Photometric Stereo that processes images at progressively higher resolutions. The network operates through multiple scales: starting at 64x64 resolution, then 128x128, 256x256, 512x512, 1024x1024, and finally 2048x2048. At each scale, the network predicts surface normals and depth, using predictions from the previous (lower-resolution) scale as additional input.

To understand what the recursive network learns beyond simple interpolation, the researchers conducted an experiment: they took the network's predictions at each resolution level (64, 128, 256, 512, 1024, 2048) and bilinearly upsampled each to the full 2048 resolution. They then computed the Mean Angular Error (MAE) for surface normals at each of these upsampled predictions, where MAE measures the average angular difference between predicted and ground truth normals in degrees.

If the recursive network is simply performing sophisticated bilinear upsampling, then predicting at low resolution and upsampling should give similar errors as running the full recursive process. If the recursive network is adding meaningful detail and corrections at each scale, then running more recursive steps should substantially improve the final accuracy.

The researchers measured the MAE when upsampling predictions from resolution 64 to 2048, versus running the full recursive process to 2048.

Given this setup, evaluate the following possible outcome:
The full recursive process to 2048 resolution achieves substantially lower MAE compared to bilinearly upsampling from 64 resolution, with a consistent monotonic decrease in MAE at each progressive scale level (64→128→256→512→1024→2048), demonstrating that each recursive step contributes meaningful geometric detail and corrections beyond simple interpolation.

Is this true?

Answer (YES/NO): NO